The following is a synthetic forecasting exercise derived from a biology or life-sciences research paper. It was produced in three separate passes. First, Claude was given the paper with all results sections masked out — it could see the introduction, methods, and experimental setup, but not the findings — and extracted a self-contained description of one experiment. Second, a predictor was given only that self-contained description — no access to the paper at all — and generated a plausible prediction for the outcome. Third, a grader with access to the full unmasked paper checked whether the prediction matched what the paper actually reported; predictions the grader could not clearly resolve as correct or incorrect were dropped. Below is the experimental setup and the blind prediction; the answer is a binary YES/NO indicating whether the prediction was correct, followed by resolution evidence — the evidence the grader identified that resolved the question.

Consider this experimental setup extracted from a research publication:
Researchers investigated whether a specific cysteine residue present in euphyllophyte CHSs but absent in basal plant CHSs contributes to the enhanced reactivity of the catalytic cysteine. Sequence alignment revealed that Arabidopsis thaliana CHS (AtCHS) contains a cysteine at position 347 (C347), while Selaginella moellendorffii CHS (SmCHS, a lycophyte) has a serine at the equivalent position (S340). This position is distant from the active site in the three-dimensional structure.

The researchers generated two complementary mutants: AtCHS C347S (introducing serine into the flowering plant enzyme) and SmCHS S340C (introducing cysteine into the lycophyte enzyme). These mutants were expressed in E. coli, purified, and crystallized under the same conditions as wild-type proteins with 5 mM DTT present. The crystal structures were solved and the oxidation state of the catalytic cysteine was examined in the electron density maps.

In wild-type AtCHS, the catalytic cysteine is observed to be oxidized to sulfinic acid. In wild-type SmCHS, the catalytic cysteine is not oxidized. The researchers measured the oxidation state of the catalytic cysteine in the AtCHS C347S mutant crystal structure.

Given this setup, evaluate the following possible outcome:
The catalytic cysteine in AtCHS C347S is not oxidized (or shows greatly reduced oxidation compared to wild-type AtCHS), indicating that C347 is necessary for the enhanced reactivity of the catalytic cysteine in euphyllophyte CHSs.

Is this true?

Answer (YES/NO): NO